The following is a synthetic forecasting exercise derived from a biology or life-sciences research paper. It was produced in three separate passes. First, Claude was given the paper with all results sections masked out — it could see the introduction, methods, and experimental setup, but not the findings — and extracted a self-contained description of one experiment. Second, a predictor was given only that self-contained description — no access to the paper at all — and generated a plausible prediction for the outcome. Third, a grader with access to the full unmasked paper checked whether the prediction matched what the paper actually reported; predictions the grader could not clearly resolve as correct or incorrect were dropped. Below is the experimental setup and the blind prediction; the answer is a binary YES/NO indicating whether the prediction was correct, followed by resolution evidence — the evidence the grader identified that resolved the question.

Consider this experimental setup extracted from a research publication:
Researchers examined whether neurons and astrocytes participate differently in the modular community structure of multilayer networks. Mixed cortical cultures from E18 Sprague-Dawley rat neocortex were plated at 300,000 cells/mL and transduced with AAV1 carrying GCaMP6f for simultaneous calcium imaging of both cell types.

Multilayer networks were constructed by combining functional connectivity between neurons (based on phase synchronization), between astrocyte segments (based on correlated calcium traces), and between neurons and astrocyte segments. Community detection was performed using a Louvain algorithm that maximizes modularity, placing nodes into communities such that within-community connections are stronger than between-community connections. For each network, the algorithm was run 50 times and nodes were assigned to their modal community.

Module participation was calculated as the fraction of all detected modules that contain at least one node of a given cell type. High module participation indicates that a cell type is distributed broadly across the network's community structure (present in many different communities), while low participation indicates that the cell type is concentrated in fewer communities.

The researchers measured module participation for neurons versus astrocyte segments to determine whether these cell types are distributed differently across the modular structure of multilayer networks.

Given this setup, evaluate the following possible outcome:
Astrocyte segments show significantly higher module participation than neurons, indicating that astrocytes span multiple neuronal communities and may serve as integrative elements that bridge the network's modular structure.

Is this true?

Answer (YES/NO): NO